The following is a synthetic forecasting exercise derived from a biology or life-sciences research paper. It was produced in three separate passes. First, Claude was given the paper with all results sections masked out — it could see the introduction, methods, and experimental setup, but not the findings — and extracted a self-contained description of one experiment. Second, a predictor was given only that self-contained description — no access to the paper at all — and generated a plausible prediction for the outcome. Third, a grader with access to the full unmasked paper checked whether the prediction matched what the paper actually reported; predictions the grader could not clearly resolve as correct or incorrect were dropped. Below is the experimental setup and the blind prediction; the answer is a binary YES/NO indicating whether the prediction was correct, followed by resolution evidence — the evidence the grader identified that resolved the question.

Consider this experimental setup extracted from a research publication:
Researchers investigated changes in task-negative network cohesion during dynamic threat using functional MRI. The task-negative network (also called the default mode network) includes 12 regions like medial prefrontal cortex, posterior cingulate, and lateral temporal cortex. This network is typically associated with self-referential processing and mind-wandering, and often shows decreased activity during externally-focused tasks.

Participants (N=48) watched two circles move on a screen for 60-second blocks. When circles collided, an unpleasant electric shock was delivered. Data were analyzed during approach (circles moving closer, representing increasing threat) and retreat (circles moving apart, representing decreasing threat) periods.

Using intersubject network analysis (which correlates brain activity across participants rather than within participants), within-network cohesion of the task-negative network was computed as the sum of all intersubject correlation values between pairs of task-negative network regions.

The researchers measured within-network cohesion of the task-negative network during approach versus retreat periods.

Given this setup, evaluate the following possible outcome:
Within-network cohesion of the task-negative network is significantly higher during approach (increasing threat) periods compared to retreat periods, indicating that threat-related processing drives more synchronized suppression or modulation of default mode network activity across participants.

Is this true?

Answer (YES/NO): NO